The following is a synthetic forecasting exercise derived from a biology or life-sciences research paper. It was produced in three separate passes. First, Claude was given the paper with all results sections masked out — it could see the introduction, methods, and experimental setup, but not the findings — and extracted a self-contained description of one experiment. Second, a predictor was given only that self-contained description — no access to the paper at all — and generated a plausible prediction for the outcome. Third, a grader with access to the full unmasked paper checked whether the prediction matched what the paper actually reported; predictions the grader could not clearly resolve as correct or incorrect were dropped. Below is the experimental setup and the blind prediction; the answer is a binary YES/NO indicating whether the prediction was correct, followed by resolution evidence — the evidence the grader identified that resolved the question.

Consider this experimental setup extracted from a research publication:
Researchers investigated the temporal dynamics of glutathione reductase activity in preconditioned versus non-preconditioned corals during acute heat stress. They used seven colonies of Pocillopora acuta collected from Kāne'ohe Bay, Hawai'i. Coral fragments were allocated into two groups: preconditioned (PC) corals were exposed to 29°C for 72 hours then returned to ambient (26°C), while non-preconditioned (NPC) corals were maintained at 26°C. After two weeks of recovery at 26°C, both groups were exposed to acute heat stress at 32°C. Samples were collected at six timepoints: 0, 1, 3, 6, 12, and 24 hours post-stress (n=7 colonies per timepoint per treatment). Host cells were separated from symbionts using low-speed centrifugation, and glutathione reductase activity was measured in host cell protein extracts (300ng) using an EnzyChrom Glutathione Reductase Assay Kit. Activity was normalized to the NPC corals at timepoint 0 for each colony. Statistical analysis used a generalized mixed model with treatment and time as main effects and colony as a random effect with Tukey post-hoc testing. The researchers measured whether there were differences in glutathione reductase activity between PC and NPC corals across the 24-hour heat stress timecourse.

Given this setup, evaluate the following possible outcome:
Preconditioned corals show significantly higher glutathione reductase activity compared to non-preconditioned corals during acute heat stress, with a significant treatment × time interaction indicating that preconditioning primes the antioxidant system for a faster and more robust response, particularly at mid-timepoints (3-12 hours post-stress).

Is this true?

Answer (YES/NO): NO